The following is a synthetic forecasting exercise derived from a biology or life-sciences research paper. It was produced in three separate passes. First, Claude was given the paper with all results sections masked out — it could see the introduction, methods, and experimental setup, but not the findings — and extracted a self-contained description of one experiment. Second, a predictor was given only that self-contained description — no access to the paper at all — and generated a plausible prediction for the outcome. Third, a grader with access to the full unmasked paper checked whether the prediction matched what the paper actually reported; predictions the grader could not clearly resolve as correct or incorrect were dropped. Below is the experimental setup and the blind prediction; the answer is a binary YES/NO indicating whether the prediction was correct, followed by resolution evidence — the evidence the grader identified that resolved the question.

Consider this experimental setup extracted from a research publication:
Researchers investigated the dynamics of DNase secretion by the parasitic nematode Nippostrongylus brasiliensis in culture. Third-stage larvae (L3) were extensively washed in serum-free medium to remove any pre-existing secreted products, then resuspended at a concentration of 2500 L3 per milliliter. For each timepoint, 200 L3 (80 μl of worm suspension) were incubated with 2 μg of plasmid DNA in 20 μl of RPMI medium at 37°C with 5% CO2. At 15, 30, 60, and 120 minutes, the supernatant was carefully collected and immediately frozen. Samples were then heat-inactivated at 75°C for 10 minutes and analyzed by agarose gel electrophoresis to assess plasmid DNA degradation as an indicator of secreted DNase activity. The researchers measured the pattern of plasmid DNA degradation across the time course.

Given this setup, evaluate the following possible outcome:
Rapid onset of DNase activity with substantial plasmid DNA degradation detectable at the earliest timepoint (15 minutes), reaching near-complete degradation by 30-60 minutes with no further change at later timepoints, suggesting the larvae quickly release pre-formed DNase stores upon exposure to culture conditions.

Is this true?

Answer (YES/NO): NO